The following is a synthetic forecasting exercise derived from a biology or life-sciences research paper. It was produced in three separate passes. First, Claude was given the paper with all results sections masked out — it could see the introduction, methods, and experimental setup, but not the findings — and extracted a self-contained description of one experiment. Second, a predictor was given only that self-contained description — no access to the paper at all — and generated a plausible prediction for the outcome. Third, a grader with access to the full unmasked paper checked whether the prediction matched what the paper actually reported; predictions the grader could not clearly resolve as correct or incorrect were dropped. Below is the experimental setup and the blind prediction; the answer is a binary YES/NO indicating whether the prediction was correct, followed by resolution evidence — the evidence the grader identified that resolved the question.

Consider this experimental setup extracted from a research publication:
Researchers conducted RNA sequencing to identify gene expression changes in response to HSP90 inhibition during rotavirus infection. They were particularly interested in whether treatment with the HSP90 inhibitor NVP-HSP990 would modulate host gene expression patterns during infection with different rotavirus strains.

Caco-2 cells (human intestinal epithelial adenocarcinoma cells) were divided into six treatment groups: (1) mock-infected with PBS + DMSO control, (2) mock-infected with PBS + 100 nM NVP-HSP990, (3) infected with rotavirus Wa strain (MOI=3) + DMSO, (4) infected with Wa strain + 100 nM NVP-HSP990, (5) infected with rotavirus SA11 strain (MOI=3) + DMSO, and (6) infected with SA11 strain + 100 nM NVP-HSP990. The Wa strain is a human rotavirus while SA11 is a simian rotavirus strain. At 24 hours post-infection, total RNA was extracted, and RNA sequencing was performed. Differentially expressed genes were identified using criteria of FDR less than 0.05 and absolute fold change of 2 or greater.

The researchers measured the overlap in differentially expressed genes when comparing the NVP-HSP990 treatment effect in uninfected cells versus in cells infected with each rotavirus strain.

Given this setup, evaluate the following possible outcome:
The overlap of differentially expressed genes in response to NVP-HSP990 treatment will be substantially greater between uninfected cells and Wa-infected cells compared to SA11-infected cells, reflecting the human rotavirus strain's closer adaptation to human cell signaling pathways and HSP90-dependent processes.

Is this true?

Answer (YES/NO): NO